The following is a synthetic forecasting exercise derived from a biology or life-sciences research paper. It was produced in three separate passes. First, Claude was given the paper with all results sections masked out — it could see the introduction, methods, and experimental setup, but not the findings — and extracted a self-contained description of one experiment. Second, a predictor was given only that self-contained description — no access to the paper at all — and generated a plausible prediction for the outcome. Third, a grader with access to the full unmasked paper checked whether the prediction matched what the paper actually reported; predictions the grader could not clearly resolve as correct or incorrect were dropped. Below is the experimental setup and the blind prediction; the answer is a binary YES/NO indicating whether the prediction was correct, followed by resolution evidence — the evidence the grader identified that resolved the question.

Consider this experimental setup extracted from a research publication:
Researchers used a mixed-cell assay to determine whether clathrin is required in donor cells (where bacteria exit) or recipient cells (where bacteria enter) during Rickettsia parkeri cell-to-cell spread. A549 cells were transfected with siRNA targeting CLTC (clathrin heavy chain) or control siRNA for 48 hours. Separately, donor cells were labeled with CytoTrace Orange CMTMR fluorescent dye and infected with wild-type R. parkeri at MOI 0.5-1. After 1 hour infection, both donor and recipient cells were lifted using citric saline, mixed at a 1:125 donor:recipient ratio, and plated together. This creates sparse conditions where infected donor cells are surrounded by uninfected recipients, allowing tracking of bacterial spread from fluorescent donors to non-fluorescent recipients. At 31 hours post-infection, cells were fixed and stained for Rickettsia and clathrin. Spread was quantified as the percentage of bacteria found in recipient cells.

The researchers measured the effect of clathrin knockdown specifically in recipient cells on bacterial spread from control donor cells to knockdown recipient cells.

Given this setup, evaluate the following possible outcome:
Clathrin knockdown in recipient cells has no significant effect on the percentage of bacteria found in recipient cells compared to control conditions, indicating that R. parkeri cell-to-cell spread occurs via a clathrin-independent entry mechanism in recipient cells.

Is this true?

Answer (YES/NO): NO